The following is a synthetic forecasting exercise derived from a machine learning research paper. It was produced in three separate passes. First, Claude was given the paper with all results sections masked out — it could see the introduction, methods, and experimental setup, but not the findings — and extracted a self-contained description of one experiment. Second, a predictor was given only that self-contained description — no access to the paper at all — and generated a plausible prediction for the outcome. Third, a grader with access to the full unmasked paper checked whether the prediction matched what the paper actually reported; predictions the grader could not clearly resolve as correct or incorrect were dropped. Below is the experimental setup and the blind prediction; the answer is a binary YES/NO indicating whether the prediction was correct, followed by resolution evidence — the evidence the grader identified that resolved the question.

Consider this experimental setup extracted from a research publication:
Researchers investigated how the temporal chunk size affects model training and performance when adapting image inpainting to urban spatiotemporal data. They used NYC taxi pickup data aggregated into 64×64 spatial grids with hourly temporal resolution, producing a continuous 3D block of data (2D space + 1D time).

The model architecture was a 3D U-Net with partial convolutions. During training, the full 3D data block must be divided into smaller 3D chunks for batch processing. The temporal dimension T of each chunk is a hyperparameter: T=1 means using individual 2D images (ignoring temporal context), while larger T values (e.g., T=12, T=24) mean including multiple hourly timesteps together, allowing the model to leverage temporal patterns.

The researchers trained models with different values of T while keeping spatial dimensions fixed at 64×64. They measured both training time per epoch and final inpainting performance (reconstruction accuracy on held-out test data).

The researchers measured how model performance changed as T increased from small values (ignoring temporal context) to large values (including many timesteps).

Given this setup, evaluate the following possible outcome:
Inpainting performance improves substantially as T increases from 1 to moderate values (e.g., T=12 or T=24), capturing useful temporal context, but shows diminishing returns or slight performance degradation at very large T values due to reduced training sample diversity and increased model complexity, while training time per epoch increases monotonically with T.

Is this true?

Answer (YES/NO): NO